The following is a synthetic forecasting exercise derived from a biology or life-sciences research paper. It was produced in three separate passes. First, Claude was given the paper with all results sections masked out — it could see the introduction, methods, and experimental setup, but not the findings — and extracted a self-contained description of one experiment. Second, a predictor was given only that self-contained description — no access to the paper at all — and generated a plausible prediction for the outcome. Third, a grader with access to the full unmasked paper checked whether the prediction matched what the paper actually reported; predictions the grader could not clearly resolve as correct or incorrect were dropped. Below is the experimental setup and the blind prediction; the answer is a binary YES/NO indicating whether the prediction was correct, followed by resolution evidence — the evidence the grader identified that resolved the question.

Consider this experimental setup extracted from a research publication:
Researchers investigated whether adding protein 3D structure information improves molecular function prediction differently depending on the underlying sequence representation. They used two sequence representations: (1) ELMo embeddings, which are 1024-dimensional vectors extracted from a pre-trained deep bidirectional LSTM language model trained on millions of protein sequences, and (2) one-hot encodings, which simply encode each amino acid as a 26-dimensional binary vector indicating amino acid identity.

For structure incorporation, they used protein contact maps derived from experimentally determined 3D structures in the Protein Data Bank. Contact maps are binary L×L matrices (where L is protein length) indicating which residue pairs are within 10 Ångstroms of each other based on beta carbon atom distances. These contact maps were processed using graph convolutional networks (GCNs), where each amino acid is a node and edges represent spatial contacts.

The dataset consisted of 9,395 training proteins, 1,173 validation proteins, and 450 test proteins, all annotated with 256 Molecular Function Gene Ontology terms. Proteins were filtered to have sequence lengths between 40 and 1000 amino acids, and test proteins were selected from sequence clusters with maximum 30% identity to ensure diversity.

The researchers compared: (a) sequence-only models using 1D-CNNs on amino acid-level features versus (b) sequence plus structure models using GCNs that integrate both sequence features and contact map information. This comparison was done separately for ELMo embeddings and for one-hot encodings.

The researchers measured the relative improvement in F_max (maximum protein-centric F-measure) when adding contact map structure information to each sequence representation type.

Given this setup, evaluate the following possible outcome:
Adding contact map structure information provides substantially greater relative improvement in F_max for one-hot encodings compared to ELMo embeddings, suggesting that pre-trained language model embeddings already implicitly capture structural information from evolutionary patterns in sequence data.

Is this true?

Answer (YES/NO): YES